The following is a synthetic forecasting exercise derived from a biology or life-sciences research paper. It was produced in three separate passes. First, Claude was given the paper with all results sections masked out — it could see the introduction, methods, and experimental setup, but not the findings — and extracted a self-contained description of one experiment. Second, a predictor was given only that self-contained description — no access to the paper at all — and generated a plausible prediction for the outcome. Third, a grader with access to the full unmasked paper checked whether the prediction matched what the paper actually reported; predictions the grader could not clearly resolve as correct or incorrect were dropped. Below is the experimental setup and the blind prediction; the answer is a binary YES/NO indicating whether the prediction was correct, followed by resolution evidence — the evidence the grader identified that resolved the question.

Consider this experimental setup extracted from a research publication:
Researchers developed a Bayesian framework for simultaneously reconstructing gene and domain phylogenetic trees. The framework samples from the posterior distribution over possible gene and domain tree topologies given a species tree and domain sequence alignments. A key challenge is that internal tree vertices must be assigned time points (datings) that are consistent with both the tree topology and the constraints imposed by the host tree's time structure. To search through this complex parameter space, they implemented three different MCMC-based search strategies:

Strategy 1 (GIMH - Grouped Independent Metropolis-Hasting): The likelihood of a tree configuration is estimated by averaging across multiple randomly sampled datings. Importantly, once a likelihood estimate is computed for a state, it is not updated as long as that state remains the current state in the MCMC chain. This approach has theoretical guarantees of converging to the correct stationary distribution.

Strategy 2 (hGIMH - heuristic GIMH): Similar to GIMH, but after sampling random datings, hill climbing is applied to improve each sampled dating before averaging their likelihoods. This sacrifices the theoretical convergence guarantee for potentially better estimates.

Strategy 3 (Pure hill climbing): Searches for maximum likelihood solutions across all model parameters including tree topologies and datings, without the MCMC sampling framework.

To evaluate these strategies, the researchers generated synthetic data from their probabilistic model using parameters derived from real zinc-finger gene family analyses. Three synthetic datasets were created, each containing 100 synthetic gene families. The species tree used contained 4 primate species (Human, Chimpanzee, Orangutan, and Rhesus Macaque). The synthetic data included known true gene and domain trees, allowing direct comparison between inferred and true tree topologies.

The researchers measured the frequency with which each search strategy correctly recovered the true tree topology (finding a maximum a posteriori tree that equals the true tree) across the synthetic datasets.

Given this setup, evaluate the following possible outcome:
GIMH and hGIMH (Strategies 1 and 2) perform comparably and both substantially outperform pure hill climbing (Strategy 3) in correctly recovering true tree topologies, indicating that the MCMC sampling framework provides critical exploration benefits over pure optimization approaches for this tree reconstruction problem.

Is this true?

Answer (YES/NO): NO